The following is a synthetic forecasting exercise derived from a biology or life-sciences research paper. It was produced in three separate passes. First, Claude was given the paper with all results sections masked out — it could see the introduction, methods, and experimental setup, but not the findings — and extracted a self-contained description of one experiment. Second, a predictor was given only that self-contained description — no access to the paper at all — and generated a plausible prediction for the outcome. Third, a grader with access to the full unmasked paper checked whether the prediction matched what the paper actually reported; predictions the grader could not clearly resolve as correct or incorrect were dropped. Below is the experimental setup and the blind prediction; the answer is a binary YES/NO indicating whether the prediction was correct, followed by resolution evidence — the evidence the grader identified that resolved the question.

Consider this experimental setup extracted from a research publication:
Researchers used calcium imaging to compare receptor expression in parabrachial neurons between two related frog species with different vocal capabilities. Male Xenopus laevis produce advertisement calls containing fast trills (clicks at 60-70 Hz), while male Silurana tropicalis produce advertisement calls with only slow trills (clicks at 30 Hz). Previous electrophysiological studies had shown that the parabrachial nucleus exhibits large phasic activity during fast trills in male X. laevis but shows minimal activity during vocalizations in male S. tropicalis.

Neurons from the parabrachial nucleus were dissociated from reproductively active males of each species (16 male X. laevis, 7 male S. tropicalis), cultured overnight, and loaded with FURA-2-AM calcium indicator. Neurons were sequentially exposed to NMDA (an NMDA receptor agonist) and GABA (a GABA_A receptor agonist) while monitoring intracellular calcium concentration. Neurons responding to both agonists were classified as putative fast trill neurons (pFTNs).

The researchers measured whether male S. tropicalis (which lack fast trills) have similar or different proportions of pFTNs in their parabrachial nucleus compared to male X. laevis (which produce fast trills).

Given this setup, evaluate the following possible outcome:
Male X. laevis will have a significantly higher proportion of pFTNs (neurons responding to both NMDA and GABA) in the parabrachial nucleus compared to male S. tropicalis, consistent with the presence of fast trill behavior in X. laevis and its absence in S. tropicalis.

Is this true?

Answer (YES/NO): NO